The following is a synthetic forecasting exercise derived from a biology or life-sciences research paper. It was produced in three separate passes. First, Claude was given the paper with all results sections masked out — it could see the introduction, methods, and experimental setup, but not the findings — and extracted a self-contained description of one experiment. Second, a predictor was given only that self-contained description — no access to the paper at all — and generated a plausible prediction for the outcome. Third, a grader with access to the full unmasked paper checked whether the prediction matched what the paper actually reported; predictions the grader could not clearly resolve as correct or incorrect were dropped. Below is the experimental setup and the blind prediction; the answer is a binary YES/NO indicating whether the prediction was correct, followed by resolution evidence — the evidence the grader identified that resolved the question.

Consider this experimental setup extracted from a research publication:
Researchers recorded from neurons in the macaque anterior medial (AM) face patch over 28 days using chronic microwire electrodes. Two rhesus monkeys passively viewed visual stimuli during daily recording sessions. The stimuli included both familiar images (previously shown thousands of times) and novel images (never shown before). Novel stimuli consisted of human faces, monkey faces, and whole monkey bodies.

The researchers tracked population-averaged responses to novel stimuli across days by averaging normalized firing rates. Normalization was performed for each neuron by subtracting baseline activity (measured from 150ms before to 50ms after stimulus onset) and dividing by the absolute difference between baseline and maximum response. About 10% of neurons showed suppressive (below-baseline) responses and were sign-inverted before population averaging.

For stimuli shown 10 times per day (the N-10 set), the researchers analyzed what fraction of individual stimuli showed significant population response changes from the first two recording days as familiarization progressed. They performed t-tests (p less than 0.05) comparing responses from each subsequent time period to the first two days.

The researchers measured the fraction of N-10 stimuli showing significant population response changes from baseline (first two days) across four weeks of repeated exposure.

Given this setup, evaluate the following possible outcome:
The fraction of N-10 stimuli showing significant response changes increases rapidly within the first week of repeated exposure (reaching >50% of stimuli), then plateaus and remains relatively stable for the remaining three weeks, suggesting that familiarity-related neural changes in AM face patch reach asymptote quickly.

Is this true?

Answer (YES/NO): NO